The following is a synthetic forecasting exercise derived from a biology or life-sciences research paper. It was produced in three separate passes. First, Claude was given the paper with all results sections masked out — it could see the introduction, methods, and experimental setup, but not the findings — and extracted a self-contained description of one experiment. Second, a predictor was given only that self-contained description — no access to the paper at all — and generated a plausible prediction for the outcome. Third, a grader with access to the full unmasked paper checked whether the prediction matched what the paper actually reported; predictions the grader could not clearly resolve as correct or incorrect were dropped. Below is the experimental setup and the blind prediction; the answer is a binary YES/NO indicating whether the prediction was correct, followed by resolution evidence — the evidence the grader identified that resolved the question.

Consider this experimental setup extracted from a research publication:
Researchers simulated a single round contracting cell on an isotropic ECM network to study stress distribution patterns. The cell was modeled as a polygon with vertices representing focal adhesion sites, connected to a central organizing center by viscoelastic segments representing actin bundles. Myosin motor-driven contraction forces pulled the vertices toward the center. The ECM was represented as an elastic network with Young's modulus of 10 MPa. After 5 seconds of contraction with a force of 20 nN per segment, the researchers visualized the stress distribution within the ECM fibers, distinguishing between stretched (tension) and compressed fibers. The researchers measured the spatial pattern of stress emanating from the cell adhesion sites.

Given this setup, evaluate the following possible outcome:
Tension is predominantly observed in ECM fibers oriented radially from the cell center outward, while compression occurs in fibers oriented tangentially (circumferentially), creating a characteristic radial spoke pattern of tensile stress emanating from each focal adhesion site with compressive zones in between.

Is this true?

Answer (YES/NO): YES